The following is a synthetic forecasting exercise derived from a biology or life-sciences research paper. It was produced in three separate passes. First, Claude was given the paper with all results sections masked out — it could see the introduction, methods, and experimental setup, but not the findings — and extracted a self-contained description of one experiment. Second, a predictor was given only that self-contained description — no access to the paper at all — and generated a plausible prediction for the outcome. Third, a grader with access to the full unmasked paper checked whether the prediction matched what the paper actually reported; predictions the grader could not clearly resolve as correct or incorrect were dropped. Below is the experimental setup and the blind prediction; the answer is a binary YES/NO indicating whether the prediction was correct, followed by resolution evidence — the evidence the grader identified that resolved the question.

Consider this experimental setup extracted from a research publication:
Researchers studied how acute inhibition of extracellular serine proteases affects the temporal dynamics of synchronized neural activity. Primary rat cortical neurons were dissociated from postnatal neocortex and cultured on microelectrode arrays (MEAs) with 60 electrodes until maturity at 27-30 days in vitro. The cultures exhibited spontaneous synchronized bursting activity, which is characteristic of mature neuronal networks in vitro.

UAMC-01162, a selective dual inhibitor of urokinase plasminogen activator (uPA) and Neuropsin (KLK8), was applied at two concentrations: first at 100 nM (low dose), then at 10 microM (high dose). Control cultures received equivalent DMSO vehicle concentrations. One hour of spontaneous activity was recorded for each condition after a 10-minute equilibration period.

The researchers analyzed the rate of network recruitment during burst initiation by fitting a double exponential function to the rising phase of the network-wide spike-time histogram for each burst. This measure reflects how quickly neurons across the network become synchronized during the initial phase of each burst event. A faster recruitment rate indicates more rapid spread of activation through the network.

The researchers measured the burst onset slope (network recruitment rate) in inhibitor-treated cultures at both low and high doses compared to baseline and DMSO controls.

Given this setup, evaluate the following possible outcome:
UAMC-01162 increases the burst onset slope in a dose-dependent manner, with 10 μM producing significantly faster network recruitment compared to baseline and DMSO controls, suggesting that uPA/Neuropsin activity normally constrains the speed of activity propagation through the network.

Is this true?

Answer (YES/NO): NO